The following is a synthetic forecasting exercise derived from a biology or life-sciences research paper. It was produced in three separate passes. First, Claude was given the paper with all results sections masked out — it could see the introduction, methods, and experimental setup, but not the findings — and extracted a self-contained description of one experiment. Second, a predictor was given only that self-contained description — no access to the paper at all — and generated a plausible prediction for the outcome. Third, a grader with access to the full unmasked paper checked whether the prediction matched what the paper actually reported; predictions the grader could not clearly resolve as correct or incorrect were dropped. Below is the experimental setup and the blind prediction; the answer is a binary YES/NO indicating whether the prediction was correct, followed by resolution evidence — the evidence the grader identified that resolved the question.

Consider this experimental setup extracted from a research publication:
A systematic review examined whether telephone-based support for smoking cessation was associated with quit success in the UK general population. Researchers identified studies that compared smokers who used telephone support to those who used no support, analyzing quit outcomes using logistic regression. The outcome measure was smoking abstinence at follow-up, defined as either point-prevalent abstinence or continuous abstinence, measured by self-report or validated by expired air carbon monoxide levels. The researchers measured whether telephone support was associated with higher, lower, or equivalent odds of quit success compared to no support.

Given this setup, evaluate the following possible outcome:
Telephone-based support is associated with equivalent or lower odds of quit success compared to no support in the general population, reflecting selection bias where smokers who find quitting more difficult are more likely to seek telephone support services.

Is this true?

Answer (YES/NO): YES